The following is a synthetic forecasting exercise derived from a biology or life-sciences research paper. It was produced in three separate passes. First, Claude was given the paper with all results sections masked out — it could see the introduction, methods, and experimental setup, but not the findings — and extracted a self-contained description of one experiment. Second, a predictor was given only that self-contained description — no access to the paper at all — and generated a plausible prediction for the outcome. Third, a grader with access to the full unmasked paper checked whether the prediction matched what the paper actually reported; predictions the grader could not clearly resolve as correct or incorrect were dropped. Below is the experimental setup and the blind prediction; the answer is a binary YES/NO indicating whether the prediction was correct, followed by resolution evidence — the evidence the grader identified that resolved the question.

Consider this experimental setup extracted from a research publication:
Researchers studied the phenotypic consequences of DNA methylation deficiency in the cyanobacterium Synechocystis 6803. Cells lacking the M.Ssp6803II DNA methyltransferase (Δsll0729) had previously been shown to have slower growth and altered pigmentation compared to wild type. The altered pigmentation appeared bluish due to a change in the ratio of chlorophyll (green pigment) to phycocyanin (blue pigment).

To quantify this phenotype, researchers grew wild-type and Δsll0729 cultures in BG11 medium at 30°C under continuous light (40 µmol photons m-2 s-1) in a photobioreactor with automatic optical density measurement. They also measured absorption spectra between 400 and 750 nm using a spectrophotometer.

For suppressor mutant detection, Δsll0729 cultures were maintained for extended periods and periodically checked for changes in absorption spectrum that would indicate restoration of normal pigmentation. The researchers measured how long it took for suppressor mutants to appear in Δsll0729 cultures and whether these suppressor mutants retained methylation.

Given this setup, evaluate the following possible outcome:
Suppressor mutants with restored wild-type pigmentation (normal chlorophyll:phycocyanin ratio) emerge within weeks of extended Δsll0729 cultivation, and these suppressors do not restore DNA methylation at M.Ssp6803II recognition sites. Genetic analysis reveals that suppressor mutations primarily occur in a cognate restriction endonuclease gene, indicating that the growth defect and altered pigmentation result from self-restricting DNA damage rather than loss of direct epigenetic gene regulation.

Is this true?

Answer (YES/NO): NO